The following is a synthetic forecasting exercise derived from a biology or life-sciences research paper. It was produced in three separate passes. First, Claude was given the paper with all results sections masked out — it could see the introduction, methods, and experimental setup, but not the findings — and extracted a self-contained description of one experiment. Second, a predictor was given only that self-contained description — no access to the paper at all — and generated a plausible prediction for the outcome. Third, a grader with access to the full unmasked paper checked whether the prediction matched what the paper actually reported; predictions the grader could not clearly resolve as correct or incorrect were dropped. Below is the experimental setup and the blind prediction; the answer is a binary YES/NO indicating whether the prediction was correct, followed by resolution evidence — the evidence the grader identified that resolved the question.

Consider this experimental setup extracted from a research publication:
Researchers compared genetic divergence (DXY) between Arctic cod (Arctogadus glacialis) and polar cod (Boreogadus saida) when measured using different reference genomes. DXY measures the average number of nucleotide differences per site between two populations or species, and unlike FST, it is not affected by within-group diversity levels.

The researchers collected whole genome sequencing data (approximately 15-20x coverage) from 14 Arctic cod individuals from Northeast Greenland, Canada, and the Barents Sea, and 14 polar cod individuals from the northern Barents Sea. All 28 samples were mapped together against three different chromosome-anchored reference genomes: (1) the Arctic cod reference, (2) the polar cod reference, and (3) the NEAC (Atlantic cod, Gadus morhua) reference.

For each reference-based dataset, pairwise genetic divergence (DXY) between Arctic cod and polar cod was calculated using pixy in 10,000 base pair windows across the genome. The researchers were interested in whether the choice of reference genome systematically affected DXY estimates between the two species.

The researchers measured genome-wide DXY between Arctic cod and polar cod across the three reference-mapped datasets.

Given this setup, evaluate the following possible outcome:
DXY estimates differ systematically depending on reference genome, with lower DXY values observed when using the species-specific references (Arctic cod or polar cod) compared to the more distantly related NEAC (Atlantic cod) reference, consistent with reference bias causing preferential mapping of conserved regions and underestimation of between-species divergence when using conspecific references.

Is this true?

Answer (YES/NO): NO